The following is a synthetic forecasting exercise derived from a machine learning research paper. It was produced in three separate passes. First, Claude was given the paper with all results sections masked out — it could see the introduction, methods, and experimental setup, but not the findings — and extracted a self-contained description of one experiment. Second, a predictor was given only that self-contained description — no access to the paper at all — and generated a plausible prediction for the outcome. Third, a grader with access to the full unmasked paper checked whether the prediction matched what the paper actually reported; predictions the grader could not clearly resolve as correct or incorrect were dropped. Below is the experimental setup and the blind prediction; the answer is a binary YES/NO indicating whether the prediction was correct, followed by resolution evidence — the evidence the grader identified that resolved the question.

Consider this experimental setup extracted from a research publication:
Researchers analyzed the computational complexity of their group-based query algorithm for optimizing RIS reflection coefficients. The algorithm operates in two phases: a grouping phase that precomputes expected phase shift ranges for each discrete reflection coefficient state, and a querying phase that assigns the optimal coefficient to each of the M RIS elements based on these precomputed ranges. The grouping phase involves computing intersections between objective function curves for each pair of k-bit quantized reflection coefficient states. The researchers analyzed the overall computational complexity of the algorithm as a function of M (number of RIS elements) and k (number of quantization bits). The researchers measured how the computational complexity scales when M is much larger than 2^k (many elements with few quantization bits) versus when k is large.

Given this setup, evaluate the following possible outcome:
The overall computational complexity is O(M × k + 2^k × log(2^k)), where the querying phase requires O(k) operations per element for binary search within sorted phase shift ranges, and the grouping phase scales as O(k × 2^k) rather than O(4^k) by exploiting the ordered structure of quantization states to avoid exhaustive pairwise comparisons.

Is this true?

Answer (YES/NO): NO